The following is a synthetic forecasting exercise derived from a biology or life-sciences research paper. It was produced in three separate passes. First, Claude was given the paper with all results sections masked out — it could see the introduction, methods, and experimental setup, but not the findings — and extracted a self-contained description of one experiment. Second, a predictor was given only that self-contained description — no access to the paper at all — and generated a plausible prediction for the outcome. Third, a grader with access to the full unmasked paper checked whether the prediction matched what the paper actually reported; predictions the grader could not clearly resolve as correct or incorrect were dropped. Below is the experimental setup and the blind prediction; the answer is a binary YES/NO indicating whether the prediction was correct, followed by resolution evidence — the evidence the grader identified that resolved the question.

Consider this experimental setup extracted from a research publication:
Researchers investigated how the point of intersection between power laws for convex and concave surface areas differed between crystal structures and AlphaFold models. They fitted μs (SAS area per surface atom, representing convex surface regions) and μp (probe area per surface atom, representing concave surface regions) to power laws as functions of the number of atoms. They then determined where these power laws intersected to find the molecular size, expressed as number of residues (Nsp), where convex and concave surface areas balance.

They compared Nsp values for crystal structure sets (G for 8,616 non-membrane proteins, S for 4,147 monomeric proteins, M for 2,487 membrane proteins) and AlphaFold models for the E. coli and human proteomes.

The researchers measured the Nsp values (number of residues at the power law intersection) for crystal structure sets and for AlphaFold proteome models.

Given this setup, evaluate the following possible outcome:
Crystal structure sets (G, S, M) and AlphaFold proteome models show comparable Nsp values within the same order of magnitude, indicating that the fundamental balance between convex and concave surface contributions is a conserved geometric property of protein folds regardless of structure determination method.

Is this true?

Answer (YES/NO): NO